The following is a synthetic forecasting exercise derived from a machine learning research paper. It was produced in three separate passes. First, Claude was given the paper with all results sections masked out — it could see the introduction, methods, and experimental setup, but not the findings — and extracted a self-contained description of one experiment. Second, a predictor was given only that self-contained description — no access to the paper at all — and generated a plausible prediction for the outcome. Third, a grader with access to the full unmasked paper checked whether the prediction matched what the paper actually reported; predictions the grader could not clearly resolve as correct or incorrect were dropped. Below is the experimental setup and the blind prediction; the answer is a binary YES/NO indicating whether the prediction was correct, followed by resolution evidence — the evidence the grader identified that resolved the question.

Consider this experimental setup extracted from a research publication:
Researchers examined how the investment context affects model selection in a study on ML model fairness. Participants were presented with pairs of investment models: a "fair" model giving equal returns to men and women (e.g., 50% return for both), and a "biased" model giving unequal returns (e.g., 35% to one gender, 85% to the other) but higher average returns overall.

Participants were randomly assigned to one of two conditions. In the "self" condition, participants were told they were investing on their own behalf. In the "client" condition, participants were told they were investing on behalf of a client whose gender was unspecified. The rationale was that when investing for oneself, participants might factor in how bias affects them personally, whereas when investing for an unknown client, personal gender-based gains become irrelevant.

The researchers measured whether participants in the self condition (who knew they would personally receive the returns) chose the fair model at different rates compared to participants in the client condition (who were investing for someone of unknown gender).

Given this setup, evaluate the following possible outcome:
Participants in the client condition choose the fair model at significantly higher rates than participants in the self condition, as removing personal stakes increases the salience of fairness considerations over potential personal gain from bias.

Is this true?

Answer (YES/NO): YES